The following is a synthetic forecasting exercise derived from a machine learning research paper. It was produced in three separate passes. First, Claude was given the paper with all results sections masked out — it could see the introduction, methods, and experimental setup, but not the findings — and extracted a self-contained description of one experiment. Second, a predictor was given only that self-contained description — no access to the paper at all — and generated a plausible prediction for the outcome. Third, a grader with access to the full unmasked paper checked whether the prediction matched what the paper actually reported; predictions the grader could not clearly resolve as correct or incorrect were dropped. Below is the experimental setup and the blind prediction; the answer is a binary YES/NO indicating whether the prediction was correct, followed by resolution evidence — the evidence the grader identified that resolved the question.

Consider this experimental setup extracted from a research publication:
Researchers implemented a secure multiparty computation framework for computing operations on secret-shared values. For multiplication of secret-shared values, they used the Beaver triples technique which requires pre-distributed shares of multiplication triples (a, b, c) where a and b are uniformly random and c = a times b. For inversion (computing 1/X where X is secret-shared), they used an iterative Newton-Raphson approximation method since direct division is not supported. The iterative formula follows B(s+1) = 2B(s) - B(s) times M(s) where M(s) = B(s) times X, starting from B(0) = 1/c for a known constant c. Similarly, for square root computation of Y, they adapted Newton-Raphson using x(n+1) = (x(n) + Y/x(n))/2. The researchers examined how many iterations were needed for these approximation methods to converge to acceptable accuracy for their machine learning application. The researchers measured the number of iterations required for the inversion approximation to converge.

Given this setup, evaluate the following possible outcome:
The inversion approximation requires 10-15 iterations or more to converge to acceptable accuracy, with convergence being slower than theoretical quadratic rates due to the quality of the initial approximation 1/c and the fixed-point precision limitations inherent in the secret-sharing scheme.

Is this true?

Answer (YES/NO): YES